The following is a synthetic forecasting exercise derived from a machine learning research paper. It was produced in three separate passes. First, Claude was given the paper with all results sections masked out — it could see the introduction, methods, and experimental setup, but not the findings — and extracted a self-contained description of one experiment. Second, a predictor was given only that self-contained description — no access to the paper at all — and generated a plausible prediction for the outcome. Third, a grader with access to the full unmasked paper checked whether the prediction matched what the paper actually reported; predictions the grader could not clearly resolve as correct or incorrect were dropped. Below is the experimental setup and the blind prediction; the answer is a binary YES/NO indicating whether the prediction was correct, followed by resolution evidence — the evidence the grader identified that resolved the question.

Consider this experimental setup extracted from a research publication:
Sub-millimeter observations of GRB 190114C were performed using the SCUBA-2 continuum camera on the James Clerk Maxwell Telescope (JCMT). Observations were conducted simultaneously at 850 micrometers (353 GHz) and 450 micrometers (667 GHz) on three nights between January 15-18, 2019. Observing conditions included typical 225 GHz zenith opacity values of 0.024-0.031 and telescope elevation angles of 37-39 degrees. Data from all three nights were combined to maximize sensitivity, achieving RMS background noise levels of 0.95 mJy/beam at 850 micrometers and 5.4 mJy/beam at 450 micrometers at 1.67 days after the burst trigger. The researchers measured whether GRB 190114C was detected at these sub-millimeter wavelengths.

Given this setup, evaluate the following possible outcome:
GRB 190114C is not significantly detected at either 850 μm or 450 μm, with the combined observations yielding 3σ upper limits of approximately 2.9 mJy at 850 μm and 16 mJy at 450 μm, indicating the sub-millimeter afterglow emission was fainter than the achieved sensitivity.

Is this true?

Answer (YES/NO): YES